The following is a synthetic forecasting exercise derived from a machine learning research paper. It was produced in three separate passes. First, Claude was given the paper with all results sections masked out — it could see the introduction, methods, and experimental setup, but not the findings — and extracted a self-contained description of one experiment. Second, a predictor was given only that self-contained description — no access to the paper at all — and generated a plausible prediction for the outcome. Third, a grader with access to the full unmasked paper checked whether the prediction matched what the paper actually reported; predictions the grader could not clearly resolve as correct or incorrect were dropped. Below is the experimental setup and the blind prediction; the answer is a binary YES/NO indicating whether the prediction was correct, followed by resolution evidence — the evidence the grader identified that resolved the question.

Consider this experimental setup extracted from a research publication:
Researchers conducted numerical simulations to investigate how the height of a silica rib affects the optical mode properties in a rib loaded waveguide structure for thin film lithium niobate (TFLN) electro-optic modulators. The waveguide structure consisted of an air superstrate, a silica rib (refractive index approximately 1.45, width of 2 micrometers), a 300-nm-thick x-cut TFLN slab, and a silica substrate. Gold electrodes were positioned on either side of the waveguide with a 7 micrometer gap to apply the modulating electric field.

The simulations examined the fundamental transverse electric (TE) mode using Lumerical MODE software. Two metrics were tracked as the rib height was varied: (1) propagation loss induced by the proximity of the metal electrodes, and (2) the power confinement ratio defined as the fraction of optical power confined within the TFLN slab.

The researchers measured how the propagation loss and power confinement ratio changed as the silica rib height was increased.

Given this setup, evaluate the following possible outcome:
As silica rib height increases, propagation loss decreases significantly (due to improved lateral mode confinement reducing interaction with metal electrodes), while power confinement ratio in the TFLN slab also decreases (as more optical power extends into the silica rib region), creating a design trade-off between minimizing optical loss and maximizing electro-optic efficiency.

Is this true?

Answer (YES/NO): NO